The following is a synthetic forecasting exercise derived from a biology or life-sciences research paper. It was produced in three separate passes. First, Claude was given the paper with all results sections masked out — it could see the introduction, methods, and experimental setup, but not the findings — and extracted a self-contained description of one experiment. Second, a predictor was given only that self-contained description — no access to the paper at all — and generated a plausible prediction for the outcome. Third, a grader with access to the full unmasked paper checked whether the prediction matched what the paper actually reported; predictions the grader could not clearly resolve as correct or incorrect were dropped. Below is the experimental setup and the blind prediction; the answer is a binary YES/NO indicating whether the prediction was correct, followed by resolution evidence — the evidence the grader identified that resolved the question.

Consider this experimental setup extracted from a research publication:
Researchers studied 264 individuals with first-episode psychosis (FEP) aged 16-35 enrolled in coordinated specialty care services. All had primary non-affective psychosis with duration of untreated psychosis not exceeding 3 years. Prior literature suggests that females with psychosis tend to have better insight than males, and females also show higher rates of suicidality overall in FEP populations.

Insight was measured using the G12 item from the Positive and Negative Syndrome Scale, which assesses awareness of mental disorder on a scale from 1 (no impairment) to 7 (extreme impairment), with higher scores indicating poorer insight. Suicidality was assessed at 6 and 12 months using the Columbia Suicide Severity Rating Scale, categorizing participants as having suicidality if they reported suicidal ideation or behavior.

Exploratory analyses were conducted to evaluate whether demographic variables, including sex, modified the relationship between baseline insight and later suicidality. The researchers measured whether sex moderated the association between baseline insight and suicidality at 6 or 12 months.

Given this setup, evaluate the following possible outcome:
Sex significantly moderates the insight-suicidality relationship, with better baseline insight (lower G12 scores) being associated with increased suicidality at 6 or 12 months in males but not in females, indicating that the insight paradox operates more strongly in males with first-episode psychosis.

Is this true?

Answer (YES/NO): NO